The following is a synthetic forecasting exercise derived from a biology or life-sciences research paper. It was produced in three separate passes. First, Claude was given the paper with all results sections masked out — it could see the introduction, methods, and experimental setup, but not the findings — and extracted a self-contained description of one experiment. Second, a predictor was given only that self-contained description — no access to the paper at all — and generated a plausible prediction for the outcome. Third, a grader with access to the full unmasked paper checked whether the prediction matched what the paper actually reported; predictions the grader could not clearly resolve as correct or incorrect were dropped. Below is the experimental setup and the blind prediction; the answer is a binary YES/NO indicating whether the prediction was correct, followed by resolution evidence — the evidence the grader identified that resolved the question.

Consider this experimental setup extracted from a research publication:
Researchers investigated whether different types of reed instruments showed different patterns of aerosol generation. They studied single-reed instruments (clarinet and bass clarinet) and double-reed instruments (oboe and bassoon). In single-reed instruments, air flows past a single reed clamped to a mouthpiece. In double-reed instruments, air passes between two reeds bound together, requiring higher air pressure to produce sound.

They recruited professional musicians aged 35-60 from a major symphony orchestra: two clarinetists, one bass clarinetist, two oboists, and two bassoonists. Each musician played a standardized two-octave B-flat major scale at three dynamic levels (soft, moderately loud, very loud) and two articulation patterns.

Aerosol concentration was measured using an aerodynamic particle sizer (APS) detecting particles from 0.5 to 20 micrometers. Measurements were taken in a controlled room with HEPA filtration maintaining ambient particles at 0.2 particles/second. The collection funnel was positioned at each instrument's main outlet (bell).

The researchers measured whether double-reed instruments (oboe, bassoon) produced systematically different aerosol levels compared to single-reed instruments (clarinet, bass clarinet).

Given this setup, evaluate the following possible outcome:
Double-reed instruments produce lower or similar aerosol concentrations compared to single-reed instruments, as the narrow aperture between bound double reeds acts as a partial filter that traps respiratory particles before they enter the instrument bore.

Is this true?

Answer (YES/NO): NO